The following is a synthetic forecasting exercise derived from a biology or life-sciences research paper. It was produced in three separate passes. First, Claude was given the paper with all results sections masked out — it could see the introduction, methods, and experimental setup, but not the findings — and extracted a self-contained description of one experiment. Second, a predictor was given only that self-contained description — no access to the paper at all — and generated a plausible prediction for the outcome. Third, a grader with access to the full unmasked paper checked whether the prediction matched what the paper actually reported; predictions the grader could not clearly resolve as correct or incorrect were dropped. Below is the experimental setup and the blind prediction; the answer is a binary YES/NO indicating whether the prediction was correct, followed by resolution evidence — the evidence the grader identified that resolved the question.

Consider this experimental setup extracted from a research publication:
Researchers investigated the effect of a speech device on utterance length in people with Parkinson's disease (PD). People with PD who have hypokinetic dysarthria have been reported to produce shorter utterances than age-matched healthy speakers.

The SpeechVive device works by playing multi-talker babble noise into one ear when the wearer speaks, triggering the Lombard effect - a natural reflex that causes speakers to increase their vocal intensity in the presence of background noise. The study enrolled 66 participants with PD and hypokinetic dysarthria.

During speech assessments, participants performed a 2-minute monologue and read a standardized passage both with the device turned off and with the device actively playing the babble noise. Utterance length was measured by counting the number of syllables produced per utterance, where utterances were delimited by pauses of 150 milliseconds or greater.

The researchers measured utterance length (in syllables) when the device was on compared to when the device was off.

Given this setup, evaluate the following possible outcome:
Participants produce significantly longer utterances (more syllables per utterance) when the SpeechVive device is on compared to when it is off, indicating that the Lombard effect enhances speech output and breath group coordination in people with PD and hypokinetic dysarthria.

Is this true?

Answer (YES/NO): YES